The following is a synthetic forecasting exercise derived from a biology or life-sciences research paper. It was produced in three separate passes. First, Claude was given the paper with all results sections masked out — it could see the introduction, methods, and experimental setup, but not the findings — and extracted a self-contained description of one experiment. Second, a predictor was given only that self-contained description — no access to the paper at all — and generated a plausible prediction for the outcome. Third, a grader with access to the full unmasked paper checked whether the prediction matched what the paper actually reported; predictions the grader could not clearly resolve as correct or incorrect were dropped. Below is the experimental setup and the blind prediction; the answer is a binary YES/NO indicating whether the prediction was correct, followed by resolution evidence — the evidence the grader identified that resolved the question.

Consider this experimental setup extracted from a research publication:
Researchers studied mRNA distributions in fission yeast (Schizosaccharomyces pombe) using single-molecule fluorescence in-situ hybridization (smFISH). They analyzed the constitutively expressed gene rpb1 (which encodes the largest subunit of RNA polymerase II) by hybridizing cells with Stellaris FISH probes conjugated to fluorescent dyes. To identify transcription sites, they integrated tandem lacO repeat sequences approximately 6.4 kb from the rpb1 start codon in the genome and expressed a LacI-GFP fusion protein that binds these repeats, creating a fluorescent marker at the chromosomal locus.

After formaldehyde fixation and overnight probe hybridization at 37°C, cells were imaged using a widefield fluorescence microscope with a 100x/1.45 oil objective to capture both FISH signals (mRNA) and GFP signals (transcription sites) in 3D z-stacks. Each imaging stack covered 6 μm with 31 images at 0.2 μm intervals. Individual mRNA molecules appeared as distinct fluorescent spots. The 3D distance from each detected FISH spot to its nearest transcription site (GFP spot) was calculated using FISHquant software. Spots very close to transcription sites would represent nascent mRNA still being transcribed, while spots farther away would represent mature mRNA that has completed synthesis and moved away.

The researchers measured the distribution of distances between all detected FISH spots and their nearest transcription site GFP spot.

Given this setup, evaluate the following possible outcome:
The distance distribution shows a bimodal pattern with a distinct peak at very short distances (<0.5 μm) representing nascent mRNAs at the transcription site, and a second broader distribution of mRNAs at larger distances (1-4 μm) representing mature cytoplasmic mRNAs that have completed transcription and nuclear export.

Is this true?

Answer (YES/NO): YES